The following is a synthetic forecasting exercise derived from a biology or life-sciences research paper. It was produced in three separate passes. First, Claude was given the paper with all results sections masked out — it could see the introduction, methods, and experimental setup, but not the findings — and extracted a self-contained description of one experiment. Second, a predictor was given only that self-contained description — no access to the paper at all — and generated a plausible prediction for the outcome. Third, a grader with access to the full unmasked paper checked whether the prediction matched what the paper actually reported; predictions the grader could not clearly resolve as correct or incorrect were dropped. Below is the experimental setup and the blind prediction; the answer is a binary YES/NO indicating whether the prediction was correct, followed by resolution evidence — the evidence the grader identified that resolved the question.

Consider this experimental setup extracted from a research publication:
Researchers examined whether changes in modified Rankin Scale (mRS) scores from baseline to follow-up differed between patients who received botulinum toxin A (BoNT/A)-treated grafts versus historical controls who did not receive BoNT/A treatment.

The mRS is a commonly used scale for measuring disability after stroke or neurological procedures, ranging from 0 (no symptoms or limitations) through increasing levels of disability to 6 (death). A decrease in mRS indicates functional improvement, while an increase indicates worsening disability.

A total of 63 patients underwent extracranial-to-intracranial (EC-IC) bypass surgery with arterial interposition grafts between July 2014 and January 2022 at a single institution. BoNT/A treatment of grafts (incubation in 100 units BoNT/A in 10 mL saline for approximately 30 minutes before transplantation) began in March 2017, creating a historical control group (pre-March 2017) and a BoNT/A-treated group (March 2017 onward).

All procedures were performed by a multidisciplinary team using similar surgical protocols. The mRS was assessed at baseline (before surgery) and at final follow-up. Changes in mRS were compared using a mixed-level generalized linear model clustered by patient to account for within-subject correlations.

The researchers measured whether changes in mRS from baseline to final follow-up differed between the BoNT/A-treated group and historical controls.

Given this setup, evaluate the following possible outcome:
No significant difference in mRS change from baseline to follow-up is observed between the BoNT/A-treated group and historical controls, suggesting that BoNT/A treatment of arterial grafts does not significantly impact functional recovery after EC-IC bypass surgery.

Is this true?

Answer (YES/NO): YES